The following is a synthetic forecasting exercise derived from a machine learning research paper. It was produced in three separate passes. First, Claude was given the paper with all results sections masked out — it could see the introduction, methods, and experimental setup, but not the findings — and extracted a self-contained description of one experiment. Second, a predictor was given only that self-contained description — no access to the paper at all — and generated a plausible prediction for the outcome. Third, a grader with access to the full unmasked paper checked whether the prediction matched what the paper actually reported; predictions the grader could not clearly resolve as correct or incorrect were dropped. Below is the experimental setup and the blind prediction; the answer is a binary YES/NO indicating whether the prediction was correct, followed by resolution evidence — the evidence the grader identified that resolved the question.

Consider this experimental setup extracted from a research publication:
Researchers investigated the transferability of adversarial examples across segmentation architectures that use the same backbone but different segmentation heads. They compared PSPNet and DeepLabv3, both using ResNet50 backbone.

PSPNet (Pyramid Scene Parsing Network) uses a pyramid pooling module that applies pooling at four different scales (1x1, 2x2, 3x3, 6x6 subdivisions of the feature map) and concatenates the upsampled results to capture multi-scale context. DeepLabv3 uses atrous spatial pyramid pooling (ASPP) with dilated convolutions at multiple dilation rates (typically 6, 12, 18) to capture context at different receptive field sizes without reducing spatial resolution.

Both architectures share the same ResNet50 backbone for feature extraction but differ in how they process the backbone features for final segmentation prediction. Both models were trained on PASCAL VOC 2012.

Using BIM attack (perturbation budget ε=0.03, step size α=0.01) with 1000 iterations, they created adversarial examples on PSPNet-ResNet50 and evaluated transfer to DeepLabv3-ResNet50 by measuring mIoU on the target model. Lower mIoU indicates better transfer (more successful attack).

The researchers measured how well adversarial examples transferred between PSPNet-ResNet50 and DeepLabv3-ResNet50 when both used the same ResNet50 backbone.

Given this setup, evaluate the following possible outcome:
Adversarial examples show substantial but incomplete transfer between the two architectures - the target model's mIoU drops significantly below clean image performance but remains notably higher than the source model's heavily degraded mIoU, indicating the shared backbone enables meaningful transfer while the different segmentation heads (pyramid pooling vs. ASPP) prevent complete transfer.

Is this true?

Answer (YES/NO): NO